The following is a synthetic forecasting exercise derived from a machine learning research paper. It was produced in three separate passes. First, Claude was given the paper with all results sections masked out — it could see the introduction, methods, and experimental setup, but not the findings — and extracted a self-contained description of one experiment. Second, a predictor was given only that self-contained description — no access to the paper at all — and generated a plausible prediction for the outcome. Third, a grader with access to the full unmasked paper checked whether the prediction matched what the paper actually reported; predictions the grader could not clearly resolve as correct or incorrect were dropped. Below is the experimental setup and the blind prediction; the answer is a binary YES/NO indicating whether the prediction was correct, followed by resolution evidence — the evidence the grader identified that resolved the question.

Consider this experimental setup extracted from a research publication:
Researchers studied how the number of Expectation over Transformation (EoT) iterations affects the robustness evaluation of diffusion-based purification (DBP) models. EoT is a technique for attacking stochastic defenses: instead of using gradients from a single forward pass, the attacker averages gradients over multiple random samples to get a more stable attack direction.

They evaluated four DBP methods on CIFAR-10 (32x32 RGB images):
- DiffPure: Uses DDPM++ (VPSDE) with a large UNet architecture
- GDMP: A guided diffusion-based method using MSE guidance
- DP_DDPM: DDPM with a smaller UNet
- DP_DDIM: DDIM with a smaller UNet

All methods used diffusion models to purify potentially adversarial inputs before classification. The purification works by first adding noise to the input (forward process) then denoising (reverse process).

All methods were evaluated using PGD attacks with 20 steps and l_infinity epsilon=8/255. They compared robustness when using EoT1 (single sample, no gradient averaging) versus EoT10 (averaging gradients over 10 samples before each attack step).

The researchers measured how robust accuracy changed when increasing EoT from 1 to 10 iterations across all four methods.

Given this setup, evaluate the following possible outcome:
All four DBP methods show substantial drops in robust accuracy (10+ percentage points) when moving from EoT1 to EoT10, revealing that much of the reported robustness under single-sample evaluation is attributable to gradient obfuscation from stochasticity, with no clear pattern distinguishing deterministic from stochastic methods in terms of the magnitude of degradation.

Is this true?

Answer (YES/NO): YES